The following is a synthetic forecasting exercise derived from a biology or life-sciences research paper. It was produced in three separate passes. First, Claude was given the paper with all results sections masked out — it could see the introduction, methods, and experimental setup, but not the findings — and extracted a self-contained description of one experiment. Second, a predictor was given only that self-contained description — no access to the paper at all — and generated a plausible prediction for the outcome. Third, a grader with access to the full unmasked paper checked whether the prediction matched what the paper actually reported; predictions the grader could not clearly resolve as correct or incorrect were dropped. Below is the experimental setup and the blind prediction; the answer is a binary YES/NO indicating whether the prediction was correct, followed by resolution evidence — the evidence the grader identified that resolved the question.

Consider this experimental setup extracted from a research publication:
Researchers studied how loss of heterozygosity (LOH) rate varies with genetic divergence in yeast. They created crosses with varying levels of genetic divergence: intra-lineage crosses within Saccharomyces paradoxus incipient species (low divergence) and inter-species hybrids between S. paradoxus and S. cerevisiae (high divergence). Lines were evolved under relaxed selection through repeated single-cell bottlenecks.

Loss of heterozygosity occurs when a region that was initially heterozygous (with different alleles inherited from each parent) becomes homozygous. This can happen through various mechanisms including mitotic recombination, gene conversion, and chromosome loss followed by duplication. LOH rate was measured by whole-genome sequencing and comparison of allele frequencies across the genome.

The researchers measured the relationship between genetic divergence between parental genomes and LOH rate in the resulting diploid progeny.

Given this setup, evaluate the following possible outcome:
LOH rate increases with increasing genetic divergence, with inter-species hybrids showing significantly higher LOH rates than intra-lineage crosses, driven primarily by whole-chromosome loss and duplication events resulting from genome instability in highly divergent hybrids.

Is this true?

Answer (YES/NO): NO